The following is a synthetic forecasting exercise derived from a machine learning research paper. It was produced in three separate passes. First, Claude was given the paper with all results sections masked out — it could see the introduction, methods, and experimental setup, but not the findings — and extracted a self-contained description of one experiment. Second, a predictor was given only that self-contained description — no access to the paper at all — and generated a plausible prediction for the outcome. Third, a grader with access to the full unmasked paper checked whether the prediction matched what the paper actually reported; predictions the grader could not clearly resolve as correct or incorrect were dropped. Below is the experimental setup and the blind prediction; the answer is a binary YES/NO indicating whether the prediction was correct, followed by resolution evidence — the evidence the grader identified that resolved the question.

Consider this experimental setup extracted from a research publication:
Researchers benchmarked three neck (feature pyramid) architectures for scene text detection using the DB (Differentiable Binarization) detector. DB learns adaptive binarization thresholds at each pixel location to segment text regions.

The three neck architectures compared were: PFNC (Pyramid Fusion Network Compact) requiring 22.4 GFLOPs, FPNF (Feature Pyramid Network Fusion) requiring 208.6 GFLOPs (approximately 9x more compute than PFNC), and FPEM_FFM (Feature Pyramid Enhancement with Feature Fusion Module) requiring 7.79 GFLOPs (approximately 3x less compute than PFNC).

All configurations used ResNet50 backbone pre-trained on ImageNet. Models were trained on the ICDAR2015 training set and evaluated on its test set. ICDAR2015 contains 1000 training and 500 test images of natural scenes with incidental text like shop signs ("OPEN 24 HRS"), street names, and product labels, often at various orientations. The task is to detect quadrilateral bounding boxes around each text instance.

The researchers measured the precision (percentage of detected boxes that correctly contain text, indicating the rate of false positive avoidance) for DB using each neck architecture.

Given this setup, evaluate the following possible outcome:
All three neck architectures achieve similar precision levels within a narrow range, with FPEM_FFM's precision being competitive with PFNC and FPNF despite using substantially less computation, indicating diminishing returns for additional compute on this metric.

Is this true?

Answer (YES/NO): NO